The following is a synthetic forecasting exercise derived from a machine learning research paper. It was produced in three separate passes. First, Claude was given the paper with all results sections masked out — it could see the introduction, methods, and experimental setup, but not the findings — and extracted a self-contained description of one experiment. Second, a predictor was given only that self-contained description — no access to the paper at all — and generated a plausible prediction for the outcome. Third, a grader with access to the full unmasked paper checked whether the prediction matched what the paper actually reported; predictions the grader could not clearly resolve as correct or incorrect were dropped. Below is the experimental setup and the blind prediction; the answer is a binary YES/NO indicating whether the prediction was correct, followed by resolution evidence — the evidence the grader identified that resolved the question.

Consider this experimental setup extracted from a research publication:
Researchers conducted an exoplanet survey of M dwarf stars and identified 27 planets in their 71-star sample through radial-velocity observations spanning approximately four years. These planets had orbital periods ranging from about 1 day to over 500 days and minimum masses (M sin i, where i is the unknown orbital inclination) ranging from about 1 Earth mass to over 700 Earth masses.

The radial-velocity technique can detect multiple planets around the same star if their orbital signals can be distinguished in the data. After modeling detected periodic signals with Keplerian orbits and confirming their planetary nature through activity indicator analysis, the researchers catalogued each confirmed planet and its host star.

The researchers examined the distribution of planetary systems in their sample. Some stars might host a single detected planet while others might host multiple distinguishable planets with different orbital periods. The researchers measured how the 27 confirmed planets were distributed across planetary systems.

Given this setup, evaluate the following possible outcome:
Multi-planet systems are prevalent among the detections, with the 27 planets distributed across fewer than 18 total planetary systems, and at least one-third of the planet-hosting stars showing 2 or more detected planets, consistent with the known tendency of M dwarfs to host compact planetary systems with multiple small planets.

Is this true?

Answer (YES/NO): NO